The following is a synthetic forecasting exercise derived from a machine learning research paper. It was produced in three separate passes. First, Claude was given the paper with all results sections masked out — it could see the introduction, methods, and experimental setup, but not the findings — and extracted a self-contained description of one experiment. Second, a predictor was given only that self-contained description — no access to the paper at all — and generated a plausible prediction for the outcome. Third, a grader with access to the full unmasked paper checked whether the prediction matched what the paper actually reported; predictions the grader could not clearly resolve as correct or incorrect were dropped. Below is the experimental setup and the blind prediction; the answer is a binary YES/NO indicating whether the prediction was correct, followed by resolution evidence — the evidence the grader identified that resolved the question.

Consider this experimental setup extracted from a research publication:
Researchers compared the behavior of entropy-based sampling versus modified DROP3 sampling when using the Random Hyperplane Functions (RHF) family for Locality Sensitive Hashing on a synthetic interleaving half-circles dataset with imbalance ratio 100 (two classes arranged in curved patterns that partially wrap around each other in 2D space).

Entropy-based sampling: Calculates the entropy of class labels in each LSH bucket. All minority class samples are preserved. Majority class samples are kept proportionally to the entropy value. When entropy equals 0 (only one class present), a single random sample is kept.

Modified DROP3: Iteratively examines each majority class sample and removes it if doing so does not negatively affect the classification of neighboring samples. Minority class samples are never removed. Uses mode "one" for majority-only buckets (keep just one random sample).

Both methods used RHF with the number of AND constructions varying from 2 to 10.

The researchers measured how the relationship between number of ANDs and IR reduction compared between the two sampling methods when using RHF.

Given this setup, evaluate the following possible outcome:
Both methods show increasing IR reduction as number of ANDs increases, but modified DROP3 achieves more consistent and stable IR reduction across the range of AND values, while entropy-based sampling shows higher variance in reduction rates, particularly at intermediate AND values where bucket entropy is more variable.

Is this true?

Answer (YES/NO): NO